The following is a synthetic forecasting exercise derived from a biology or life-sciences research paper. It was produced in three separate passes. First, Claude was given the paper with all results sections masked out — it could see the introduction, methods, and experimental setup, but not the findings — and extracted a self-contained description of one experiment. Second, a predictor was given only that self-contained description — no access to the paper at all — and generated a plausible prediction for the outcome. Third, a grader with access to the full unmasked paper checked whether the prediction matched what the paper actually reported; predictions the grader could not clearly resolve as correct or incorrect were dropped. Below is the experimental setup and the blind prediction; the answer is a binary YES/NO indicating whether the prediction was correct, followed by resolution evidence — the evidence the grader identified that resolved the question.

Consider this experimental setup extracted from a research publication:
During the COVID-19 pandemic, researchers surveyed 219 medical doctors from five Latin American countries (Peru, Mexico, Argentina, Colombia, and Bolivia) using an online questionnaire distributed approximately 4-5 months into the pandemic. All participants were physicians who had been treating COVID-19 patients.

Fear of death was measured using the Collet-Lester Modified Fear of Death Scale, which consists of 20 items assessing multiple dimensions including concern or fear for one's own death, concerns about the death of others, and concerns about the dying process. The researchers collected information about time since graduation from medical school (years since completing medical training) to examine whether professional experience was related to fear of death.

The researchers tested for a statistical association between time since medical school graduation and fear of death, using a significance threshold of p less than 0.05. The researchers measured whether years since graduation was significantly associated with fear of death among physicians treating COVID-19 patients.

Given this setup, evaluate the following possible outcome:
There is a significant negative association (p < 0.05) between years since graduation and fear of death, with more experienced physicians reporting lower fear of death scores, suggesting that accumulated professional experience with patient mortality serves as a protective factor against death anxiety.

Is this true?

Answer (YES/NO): NO